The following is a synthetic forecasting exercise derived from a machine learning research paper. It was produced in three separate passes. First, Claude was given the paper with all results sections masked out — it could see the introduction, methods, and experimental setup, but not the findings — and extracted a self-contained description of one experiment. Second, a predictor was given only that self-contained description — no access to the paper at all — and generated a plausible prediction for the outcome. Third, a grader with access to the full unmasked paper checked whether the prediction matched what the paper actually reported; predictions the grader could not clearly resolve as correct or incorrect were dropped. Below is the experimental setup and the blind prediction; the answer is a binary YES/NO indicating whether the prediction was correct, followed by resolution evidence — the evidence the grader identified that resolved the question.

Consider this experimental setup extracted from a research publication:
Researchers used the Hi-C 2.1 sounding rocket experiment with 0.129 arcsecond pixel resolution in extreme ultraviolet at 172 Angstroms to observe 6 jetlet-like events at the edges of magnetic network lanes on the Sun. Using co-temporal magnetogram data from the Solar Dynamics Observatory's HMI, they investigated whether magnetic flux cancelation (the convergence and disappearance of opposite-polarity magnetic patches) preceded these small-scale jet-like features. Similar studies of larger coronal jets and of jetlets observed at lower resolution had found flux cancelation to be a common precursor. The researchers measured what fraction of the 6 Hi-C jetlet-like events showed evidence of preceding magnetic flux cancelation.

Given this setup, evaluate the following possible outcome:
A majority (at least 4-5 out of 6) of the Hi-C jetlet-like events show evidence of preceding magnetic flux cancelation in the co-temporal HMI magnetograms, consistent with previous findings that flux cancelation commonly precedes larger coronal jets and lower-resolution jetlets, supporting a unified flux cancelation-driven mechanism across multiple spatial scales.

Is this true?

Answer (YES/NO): YES